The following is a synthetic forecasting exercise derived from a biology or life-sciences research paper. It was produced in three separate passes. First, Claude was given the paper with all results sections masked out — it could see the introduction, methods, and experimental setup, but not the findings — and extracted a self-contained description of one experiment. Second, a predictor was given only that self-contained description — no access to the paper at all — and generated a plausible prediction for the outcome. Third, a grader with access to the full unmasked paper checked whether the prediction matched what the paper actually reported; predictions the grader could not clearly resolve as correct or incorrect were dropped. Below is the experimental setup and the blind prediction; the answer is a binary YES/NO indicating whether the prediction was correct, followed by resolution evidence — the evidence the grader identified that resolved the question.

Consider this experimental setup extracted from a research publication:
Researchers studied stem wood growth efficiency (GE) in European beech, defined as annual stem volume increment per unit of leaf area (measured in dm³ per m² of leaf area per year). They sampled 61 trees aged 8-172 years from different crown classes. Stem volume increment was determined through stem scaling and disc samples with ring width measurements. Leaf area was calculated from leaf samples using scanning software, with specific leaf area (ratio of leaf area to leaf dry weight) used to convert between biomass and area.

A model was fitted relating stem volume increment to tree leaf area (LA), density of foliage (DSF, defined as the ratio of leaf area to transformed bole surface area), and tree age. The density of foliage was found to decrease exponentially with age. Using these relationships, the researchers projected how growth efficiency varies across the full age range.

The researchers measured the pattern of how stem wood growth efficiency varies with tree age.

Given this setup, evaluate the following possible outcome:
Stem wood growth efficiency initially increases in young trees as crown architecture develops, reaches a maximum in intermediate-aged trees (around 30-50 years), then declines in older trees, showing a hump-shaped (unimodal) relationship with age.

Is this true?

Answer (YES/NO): NO